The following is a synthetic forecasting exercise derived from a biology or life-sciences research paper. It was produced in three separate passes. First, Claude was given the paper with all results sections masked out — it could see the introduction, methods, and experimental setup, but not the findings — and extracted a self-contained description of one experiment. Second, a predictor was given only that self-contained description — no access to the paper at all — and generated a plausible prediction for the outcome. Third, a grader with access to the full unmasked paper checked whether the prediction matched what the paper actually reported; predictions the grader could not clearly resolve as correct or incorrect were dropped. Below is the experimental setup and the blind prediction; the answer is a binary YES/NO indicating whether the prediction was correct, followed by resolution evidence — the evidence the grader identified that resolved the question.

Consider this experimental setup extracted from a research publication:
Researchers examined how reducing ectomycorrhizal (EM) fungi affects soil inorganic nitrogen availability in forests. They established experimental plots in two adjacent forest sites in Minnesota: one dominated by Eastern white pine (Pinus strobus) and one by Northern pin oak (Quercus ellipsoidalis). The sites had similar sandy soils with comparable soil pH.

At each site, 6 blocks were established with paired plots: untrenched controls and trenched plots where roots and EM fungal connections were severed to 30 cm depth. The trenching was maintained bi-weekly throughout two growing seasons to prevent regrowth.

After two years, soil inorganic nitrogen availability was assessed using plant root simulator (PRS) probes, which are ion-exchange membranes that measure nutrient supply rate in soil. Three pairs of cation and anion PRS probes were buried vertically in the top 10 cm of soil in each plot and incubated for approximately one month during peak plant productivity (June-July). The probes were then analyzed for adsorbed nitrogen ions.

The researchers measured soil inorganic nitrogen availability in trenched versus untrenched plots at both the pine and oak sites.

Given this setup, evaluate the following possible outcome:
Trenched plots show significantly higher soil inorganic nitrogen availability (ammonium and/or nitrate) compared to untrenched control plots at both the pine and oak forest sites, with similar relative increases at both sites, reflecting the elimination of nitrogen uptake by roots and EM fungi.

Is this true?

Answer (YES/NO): NO